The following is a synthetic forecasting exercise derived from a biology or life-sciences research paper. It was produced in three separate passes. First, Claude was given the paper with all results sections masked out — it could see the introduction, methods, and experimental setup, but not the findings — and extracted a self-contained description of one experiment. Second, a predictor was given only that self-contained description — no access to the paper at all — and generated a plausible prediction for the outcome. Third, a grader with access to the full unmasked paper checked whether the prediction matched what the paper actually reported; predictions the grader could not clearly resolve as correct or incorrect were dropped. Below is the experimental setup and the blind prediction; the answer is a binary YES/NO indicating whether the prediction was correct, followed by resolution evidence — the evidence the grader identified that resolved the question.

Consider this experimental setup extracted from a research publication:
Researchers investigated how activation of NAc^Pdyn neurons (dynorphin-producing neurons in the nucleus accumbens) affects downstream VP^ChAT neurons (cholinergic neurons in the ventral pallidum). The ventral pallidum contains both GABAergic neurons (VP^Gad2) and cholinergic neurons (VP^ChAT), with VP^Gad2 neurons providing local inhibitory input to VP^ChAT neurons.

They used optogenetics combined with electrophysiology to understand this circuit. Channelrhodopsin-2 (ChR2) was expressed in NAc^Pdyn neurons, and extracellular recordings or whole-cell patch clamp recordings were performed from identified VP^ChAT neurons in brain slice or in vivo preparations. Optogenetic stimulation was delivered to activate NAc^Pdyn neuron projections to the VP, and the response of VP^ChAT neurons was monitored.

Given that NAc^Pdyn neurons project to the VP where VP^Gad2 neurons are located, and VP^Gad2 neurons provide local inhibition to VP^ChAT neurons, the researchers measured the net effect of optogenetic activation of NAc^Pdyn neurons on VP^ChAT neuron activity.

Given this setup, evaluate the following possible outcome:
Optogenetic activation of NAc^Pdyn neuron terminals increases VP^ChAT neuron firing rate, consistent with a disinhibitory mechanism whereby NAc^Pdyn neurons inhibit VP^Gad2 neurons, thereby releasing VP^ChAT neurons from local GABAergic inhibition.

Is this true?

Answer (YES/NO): YES